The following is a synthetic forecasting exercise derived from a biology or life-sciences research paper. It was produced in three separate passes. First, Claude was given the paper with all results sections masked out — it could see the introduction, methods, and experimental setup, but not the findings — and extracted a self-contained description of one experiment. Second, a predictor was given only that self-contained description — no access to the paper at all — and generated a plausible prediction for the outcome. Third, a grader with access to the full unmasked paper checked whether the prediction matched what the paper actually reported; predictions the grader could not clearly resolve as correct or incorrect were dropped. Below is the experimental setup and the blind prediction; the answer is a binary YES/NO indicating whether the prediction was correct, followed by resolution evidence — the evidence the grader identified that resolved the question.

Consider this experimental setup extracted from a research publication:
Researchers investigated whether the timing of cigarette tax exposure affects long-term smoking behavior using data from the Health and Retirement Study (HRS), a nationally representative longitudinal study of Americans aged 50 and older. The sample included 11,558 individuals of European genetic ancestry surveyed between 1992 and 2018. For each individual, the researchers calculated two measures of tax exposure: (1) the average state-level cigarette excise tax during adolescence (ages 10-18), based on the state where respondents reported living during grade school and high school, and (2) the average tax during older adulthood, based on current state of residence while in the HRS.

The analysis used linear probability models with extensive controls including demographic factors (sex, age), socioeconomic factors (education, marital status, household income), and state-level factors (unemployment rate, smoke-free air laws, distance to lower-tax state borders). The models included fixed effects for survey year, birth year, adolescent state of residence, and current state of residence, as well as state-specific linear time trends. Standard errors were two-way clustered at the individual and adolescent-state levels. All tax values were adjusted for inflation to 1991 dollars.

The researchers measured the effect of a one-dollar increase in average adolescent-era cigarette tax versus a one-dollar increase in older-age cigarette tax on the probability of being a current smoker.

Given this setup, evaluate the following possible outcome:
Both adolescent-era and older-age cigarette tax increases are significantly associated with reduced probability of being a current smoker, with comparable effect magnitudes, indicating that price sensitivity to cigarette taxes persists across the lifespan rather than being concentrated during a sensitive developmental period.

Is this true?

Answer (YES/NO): NO